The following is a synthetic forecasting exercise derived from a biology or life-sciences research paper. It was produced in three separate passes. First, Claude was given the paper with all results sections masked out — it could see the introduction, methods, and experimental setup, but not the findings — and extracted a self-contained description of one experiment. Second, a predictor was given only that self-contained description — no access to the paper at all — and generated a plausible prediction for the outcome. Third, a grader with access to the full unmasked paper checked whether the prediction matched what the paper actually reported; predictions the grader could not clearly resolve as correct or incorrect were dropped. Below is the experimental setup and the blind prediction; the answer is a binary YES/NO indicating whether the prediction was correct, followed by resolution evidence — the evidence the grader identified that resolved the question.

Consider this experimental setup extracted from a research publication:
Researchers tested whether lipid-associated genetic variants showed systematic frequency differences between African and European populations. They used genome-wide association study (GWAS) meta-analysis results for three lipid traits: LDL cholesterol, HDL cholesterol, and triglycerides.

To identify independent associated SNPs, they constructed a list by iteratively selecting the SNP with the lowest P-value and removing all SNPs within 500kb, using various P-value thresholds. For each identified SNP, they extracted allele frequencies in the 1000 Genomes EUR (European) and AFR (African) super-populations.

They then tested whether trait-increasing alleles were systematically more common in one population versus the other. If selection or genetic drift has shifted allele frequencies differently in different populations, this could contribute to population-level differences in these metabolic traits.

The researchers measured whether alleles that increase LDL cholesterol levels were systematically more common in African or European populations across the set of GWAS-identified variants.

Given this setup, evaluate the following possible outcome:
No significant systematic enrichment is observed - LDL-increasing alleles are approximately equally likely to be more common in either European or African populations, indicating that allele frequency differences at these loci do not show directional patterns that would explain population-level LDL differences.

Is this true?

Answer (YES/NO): NO